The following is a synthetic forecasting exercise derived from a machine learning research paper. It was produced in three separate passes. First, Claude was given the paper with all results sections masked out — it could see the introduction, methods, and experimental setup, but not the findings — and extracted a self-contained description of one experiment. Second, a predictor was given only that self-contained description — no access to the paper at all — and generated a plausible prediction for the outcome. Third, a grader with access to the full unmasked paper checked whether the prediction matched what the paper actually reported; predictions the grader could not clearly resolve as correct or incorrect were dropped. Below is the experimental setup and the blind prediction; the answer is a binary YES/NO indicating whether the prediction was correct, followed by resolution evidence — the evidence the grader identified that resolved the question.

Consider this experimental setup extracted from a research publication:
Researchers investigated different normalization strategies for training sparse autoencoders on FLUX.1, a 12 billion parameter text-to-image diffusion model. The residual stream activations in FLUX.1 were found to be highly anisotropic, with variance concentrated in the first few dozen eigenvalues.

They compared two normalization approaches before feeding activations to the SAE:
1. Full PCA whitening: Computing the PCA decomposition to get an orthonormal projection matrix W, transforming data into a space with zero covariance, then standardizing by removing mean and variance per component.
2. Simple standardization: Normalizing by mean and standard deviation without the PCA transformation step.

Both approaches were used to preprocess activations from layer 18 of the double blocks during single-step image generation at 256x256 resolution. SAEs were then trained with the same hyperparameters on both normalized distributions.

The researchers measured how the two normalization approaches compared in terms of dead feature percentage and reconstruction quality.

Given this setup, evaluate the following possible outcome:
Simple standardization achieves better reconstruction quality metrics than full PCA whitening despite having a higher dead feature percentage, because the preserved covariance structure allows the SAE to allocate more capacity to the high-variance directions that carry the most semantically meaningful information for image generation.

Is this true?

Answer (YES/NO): NO